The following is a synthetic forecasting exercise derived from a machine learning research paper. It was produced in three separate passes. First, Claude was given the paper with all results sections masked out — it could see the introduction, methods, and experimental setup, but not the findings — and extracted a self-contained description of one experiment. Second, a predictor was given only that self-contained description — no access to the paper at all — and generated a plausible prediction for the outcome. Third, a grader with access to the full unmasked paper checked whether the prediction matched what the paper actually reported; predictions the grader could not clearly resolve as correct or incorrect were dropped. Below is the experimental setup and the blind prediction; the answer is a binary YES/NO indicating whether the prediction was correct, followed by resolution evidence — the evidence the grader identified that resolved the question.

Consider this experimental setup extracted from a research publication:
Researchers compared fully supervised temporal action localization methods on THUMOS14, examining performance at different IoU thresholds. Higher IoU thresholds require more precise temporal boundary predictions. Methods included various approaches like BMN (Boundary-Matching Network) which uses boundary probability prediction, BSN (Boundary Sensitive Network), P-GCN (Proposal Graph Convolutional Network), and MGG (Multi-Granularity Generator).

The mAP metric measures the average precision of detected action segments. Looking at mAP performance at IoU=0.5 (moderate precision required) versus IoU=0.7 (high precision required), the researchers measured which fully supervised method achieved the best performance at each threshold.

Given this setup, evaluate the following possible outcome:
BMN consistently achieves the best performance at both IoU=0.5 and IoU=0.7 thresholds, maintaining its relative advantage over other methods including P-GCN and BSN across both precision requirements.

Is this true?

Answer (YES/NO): NO